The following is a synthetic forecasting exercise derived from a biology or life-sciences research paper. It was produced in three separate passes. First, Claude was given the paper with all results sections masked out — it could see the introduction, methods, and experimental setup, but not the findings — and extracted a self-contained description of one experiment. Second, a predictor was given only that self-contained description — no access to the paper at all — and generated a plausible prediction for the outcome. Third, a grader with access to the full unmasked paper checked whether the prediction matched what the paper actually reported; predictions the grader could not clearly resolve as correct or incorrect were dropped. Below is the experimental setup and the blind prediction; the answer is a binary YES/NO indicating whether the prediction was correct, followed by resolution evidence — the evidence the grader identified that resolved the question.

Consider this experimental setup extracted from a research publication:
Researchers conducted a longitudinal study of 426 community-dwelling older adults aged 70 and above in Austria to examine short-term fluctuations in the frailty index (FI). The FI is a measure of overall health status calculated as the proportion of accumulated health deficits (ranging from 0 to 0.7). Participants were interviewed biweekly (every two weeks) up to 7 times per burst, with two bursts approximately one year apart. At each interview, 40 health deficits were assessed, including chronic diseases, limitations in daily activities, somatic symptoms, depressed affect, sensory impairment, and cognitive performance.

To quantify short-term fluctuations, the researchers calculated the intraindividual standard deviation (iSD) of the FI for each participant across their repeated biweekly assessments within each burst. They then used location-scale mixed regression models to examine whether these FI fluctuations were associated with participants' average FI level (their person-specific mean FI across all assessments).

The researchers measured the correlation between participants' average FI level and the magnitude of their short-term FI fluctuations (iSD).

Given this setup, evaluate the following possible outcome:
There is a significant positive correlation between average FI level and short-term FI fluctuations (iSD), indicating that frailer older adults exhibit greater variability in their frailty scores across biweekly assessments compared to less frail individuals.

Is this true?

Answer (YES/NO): YES